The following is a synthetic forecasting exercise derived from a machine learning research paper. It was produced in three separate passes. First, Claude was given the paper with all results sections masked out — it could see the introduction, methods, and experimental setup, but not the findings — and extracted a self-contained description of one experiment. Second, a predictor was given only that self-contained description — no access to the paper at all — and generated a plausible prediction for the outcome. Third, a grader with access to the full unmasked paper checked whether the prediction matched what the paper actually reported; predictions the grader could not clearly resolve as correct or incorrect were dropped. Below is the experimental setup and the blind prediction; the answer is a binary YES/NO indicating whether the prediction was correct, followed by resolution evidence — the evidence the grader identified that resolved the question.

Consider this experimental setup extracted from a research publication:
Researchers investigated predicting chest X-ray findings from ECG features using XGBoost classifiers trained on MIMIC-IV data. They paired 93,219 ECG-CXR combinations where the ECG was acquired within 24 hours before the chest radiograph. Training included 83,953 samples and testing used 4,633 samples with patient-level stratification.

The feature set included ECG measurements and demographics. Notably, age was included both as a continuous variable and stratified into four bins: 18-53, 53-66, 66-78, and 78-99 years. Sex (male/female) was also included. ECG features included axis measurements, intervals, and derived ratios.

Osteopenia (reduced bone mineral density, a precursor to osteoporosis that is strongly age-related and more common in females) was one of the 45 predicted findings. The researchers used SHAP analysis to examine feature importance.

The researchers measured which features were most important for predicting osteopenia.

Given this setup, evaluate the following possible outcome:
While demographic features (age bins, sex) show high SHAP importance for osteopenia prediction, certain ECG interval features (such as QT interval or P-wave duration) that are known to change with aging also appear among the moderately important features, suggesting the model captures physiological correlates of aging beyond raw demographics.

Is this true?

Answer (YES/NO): NO